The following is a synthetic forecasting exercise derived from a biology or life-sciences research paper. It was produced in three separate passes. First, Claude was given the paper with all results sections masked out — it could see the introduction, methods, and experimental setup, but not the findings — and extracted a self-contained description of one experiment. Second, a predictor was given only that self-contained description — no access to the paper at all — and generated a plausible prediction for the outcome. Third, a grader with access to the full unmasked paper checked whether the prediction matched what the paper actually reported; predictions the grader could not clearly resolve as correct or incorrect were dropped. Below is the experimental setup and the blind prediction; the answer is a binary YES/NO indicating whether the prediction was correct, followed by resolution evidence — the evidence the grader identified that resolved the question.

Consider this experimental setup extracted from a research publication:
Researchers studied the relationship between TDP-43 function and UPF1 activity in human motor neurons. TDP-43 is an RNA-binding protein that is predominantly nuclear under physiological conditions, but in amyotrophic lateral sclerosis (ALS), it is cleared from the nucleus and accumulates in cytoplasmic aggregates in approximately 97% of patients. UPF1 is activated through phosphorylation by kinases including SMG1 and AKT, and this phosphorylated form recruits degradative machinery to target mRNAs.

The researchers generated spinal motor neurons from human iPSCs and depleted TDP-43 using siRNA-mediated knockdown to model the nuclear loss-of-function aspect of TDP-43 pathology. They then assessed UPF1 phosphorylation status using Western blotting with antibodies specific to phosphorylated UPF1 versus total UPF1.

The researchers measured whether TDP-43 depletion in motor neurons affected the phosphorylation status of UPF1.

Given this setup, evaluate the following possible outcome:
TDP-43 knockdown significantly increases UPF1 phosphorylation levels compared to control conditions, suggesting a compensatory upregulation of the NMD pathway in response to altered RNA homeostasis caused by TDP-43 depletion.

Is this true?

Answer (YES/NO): NO